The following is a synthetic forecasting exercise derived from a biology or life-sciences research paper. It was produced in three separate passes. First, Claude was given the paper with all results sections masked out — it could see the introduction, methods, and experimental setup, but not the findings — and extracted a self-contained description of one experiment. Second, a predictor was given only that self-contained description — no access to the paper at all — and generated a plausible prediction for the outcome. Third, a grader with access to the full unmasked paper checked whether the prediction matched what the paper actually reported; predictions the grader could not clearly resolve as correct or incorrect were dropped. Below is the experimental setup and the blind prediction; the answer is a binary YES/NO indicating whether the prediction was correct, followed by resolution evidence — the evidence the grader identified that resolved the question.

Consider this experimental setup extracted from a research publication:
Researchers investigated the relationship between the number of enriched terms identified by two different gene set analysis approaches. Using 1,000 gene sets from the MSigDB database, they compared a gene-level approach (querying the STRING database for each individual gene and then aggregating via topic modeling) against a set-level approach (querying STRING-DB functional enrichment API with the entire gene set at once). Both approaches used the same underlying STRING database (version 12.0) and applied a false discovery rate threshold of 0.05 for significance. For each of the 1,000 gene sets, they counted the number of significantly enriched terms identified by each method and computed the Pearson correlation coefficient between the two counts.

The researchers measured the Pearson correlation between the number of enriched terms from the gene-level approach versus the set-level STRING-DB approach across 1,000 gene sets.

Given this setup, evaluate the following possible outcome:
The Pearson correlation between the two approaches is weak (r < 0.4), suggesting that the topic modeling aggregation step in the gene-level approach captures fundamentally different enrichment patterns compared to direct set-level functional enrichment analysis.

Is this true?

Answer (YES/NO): NO